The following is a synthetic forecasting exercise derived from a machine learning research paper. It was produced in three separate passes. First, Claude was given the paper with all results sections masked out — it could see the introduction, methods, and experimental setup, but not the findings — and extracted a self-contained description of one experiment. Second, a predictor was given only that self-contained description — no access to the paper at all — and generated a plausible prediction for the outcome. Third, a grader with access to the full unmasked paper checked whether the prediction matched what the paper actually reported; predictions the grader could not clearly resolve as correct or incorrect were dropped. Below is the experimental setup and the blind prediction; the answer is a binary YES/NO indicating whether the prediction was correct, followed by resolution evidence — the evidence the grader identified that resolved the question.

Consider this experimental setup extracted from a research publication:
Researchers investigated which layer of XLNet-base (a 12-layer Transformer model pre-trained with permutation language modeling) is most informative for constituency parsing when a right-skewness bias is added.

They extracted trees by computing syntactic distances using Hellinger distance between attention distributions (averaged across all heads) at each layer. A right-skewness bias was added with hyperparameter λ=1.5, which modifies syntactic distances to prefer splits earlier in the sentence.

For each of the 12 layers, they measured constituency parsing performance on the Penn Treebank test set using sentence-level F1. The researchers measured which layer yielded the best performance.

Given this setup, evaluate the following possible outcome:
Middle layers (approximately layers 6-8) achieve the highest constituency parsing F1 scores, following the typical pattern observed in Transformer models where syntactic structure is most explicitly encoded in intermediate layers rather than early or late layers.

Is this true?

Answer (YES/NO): YES